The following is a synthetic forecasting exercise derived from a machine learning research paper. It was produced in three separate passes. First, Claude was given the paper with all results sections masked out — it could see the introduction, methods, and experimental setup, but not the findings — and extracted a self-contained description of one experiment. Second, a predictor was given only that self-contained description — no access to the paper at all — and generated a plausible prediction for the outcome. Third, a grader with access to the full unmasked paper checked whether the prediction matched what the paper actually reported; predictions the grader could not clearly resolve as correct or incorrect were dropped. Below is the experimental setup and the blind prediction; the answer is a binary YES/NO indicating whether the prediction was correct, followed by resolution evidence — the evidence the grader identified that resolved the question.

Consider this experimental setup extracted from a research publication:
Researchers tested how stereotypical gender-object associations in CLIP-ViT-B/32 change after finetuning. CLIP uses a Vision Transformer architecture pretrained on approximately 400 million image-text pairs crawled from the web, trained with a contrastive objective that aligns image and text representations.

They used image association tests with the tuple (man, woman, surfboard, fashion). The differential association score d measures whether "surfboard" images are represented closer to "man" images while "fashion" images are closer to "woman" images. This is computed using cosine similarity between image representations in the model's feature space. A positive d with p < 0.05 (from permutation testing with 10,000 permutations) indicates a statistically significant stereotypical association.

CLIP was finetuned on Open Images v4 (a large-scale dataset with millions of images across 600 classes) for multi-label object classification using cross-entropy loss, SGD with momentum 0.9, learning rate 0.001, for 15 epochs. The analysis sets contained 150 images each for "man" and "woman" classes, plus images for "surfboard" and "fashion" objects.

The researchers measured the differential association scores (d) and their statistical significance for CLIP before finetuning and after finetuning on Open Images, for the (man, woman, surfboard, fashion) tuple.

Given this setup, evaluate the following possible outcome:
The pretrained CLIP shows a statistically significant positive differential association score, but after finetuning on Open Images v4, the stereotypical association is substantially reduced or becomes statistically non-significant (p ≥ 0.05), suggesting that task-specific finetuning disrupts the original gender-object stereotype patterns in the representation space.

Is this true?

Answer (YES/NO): NO